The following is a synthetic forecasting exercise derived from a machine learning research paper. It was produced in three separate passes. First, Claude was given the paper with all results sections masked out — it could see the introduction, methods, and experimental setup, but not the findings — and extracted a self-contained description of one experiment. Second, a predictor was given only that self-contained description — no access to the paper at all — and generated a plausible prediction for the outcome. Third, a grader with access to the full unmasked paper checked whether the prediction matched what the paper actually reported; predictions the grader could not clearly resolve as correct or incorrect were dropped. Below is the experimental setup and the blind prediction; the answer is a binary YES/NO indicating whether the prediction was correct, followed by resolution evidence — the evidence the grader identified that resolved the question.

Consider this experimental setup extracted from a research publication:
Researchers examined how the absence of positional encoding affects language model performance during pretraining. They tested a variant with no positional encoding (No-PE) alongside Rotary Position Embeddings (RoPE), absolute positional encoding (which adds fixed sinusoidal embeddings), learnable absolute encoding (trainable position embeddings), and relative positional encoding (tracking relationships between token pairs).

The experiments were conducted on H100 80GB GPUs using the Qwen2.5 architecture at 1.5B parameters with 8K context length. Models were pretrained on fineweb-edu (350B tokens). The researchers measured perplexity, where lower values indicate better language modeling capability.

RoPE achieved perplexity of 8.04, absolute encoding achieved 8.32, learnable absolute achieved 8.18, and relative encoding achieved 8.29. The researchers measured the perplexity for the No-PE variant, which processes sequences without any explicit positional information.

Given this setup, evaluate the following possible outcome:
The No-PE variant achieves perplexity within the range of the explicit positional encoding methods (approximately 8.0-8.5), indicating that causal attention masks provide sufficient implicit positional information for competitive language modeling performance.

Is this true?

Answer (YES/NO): NO